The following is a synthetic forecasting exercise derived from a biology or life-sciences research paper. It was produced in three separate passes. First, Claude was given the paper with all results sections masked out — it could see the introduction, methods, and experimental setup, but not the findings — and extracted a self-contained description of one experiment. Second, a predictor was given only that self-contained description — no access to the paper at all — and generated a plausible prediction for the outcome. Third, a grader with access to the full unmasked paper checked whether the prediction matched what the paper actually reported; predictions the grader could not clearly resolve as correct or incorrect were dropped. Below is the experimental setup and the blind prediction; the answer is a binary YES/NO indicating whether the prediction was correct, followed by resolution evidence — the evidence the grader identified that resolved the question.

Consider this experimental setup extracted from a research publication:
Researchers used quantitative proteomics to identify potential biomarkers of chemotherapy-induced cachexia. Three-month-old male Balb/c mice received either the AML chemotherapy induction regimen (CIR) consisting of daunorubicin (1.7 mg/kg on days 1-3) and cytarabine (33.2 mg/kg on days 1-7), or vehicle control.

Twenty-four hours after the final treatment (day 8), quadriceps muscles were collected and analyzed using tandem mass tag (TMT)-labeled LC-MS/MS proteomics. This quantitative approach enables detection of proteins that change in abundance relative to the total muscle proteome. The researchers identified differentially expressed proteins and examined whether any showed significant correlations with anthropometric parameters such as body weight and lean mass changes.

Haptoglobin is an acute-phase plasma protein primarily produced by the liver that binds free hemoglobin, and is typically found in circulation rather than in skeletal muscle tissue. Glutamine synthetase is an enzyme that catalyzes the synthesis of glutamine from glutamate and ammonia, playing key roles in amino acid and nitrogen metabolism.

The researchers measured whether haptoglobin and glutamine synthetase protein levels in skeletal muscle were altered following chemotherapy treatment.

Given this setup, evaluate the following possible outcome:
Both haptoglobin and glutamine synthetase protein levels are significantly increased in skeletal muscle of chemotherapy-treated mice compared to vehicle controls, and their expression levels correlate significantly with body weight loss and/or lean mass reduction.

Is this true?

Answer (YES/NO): YES